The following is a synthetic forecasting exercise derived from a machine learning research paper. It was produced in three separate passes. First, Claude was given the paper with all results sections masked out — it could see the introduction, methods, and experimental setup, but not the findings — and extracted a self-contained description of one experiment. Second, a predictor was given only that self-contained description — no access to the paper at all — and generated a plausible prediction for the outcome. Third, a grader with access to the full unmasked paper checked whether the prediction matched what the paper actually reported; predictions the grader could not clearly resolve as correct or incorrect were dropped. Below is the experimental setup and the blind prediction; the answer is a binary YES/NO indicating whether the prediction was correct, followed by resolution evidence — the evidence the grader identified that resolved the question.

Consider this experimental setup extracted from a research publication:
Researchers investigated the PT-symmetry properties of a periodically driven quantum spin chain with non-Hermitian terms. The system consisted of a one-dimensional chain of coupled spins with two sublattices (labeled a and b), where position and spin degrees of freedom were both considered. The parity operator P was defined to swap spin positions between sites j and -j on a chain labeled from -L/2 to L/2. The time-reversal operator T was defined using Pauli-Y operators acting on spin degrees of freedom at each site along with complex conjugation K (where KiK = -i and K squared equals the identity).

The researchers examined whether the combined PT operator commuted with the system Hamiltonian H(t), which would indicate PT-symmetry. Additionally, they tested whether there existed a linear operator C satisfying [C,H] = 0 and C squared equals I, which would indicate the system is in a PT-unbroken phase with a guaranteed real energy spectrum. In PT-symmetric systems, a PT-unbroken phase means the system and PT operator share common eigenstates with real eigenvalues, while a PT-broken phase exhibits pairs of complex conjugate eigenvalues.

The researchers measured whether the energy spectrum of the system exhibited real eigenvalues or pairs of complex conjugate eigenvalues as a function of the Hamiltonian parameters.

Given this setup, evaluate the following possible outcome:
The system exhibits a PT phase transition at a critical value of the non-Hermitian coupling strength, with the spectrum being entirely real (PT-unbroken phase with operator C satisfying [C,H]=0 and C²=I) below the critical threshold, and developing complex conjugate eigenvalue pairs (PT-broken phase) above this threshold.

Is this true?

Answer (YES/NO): NO